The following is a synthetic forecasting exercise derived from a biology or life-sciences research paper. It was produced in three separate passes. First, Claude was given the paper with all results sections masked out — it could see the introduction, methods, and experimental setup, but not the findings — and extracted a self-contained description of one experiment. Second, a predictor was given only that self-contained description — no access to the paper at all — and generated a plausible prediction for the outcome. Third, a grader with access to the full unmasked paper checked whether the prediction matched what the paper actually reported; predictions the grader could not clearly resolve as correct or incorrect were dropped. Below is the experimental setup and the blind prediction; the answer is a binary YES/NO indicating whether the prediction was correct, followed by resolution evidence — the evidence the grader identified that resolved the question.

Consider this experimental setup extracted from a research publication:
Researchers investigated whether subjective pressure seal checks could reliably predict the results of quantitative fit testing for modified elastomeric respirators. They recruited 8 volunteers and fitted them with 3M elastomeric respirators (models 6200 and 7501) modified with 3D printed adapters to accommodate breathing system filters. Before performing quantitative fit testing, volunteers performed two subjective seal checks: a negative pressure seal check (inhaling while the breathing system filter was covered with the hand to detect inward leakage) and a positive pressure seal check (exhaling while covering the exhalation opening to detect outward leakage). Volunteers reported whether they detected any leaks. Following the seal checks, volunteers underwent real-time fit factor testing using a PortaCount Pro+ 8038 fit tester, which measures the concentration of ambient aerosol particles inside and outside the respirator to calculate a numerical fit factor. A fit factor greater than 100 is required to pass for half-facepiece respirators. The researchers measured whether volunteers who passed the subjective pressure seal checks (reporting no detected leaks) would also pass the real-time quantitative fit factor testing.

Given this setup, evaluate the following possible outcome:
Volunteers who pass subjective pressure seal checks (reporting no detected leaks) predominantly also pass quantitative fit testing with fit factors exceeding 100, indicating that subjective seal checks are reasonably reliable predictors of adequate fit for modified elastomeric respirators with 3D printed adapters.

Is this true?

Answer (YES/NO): NO